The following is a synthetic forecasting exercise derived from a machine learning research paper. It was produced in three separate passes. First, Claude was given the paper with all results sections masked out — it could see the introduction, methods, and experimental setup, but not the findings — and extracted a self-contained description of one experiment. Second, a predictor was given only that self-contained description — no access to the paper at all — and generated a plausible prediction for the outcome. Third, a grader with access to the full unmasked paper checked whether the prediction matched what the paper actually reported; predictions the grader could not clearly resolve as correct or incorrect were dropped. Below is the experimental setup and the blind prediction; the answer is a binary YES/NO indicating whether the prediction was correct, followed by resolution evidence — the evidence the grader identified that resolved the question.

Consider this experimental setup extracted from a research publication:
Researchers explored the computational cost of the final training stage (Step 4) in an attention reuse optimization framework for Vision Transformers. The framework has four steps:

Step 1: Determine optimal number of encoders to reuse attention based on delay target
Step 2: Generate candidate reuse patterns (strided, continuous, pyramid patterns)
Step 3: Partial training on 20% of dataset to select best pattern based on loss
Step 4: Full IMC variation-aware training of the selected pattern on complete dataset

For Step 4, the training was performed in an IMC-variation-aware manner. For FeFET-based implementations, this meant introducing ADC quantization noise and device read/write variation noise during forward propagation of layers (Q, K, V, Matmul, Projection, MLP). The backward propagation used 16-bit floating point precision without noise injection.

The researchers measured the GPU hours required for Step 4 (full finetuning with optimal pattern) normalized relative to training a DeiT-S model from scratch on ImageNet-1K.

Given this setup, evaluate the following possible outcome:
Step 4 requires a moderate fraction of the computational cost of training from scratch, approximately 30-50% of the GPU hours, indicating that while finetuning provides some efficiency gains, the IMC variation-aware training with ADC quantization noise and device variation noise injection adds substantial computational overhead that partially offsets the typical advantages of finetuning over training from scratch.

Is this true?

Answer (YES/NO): NO